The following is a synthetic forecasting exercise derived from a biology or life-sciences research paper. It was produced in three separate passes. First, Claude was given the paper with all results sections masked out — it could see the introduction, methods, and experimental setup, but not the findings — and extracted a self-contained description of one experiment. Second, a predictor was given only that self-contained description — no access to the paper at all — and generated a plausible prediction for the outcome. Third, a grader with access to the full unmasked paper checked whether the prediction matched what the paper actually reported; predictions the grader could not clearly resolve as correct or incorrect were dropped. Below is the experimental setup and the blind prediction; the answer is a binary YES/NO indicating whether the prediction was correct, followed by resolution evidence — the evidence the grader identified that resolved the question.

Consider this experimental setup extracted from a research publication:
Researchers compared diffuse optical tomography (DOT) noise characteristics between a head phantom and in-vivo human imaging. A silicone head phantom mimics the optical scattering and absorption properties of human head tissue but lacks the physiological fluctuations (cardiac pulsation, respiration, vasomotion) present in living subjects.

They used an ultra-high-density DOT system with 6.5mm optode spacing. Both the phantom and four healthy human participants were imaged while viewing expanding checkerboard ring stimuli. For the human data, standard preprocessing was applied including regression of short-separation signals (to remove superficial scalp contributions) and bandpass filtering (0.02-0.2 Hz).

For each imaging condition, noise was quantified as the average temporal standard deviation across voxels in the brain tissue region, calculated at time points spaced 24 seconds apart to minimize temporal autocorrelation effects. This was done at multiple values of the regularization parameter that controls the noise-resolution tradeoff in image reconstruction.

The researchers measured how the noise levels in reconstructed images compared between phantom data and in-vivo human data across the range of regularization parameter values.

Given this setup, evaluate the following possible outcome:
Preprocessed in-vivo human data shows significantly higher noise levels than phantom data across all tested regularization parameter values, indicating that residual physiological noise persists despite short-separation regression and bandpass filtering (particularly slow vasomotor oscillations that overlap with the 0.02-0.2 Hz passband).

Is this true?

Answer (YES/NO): YES